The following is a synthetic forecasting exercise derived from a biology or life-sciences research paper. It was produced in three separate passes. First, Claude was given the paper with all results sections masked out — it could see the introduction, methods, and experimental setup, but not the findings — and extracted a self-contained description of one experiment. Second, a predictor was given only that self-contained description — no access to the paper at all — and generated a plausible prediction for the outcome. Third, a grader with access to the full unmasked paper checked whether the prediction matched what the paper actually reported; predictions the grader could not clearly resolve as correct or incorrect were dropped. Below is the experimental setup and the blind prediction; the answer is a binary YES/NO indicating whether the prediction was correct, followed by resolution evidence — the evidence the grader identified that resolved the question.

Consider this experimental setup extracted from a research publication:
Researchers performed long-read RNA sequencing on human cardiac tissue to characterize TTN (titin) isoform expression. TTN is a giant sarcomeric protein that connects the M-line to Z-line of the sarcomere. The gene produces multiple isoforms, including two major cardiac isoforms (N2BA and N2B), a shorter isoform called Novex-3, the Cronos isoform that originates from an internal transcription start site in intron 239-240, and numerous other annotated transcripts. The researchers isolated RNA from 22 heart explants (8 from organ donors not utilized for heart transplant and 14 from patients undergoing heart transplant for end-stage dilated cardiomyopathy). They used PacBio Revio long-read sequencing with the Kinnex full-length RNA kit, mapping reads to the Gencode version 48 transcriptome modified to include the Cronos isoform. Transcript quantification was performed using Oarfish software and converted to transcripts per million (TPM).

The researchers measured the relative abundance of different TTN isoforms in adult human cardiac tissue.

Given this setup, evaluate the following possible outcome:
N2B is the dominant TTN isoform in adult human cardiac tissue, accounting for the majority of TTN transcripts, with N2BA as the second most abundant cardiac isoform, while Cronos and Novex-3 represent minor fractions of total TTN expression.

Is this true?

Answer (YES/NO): NO